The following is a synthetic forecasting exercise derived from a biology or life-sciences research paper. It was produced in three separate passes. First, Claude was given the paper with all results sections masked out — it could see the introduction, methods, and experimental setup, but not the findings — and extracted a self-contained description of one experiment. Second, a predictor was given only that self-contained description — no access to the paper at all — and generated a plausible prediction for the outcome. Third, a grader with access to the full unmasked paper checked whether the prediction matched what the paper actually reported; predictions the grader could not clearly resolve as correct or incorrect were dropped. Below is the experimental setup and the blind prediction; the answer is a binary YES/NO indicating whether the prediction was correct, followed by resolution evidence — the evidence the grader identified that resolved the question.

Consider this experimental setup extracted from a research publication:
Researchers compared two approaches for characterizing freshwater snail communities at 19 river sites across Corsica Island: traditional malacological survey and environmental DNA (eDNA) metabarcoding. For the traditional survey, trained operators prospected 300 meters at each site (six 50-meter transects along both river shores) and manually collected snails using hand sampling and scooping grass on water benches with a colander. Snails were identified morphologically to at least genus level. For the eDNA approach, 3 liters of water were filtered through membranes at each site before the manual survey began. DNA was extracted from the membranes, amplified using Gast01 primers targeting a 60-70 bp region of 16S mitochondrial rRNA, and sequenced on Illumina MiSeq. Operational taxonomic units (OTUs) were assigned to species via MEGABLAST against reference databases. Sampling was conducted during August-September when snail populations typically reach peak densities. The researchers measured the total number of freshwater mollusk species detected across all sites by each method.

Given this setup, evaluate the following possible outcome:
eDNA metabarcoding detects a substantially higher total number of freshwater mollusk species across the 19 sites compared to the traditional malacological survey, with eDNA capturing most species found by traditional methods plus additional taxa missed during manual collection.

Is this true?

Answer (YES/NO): NO